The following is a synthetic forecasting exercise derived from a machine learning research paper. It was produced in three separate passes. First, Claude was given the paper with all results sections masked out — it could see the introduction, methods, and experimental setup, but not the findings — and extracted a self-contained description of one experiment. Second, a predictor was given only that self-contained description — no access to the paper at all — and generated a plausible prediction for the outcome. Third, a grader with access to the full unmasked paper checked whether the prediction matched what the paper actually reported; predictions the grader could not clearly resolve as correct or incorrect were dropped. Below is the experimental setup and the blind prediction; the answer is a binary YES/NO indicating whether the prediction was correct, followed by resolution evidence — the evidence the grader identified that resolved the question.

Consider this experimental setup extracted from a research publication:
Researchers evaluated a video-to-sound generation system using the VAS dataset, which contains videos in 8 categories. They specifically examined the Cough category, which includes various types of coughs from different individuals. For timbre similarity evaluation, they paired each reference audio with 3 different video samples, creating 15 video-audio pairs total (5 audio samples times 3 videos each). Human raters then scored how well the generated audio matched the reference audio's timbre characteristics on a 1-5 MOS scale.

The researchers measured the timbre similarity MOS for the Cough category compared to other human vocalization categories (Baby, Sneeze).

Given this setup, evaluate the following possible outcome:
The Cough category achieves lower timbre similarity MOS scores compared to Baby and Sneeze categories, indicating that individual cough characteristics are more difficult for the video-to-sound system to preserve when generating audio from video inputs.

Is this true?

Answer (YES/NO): YES